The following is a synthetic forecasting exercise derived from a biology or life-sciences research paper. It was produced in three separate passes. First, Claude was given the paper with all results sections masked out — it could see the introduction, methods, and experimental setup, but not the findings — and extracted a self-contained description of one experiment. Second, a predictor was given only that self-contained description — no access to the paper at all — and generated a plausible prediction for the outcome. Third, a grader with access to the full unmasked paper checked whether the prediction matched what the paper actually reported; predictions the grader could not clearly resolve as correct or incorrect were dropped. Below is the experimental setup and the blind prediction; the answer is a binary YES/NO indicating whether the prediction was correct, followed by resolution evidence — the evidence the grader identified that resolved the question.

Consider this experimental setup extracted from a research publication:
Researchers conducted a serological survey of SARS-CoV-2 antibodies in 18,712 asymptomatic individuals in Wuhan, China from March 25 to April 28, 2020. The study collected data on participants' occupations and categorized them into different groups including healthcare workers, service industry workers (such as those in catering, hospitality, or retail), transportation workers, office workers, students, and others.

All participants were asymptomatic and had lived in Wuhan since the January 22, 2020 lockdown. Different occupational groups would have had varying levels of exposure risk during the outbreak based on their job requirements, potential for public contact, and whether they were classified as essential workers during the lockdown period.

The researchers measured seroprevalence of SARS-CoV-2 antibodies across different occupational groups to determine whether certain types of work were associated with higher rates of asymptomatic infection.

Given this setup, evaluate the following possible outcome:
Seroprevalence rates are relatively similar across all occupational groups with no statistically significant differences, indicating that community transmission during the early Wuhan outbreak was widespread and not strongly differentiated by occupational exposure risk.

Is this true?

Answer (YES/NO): NO